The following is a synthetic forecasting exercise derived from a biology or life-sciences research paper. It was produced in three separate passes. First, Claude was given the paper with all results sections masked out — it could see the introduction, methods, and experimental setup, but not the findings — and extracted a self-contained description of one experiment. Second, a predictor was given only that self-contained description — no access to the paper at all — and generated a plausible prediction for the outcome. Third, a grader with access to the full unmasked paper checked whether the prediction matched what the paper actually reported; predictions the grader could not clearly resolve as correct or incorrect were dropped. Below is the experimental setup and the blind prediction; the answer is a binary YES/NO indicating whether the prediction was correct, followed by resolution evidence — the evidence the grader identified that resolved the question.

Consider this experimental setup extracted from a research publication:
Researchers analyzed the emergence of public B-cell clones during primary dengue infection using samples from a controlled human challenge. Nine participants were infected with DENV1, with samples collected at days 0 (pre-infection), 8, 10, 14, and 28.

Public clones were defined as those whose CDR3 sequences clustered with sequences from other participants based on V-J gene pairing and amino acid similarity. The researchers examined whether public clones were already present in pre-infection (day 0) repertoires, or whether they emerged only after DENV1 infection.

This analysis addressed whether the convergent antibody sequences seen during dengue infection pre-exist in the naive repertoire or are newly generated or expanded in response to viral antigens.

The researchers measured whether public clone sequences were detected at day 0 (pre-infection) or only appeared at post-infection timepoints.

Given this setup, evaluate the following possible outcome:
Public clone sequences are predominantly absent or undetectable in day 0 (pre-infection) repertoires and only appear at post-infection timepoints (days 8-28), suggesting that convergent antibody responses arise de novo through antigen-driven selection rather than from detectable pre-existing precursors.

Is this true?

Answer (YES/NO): YES